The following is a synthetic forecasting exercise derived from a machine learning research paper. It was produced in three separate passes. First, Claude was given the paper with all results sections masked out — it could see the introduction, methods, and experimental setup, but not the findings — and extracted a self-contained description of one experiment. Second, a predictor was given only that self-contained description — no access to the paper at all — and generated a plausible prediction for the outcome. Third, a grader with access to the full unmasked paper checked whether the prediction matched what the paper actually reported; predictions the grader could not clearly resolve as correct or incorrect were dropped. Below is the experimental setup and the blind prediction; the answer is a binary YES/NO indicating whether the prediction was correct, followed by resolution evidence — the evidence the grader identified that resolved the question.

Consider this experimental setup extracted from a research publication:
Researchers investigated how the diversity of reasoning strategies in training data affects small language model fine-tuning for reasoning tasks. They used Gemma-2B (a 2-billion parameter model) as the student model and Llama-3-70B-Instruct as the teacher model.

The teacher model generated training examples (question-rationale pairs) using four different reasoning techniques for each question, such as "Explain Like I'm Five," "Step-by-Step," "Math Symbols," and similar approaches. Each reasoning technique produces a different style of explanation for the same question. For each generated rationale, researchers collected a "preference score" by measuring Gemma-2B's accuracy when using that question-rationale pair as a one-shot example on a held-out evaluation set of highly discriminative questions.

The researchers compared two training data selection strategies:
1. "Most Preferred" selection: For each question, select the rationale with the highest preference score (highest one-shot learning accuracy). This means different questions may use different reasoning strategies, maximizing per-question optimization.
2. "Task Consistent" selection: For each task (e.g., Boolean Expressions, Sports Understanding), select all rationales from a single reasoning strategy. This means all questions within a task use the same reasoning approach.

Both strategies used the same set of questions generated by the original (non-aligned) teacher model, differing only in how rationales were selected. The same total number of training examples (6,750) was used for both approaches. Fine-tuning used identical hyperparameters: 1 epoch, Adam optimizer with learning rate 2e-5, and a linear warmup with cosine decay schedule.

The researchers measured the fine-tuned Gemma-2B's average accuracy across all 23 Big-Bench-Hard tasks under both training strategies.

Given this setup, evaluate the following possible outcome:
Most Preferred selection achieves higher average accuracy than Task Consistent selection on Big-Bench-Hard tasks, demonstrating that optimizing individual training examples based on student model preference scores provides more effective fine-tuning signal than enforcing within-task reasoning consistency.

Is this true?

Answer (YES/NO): NO